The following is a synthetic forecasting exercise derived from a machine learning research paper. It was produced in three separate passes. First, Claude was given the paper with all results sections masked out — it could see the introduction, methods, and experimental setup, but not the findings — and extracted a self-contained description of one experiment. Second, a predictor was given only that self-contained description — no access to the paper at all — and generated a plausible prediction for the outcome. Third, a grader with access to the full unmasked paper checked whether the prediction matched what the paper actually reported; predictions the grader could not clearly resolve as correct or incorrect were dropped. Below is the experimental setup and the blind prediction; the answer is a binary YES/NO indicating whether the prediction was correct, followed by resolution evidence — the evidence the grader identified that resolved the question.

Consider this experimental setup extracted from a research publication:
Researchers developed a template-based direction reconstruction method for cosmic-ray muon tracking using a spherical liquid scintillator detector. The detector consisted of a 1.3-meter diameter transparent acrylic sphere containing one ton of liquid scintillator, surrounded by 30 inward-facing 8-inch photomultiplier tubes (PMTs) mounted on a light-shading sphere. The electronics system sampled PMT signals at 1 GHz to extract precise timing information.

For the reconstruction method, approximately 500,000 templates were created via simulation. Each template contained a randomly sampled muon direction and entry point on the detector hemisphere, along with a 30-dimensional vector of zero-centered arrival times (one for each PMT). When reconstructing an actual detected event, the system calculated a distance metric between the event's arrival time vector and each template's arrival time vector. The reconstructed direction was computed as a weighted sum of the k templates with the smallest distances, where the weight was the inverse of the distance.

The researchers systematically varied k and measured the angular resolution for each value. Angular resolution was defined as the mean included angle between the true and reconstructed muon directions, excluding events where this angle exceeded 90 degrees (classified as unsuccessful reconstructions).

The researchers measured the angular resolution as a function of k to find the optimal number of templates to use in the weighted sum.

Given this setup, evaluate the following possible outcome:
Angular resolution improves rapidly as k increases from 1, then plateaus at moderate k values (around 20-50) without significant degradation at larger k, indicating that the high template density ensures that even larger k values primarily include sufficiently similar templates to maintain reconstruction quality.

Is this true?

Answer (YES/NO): NO